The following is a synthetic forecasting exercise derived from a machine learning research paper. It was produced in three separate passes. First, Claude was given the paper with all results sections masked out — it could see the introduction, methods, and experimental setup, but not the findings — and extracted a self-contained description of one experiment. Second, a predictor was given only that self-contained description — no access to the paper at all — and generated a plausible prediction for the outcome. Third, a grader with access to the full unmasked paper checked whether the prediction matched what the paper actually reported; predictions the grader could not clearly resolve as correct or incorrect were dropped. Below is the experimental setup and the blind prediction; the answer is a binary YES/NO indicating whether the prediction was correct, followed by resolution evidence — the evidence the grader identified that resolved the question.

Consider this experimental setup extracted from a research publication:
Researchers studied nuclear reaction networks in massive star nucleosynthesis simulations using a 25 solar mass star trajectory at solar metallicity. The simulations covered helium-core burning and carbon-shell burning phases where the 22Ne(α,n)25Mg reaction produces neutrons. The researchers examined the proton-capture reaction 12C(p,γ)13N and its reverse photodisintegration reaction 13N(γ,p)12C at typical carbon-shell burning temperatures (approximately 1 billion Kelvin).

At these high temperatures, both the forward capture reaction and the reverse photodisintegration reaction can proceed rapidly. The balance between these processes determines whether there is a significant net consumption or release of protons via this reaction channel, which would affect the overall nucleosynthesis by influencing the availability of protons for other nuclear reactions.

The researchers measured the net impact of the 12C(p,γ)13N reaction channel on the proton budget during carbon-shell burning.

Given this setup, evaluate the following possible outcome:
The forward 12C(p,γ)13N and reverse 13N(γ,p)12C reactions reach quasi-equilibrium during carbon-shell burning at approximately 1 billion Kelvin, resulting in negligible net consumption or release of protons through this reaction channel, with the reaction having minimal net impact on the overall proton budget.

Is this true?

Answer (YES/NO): YES